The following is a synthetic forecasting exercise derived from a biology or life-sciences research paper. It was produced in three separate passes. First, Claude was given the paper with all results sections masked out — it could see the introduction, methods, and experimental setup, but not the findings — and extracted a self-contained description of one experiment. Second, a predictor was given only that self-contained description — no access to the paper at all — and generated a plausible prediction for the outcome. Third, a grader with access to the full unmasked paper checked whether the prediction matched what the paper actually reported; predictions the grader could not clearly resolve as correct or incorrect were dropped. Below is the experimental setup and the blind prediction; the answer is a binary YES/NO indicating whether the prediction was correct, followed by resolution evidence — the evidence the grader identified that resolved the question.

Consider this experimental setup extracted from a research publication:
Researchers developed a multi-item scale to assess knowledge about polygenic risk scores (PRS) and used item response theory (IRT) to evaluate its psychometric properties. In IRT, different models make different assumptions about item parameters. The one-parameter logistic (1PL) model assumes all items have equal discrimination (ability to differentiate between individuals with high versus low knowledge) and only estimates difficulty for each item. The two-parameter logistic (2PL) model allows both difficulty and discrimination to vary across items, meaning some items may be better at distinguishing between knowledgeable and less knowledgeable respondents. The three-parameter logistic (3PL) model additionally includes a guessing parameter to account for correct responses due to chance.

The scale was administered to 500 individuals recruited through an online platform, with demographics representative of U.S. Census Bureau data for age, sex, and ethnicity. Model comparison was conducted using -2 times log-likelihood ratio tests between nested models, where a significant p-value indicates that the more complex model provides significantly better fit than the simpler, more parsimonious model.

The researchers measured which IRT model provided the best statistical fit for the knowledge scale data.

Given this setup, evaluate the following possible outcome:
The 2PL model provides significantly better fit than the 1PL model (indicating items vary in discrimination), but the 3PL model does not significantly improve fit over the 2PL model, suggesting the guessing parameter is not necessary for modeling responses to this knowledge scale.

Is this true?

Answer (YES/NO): YES